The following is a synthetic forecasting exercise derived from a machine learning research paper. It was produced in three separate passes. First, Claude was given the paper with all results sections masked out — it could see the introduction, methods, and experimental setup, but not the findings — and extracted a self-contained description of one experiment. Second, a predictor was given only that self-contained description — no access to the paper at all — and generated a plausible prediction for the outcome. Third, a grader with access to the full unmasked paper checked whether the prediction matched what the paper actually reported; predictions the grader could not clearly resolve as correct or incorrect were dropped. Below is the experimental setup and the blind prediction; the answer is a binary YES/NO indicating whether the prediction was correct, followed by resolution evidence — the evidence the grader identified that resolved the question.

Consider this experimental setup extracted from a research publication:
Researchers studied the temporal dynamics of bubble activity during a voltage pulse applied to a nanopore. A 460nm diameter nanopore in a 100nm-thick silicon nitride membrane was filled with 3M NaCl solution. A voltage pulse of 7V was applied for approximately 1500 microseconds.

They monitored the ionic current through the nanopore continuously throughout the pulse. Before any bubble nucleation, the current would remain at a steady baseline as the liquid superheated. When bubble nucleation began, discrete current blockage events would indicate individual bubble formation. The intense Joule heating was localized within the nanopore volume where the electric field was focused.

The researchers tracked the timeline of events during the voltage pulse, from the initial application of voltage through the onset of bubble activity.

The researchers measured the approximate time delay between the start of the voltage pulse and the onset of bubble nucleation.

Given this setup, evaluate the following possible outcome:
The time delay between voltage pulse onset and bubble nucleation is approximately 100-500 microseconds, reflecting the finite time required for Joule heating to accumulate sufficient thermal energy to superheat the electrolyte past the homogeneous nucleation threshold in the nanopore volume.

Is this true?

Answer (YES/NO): NO